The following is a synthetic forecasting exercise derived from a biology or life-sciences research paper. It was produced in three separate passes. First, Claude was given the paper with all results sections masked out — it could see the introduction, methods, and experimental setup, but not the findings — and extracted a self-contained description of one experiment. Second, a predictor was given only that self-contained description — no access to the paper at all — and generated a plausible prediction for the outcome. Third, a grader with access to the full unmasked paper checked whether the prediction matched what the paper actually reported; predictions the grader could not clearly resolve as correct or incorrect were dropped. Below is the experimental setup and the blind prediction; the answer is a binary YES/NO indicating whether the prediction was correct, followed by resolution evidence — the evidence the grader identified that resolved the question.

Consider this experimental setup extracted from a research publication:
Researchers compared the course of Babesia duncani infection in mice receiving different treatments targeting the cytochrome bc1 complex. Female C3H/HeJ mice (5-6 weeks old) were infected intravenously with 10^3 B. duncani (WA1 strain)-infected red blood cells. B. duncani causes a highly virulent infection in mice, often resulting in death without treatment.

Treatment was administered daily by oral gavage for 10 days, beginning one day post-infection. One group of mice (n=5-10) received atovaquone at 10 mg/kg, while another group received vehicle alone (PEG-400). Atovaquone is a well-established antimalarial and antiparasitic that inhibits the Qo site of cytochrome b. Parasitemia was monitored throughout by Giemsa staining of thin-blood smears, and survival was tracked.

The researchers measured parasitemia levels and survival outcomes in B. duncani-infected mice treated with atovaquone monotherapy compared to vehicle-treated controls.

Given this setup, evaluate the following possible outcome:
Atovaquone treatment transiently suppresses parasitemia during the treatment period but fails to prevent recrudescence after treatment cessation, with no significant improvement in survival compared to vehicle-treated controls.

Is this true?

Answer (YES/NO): NO